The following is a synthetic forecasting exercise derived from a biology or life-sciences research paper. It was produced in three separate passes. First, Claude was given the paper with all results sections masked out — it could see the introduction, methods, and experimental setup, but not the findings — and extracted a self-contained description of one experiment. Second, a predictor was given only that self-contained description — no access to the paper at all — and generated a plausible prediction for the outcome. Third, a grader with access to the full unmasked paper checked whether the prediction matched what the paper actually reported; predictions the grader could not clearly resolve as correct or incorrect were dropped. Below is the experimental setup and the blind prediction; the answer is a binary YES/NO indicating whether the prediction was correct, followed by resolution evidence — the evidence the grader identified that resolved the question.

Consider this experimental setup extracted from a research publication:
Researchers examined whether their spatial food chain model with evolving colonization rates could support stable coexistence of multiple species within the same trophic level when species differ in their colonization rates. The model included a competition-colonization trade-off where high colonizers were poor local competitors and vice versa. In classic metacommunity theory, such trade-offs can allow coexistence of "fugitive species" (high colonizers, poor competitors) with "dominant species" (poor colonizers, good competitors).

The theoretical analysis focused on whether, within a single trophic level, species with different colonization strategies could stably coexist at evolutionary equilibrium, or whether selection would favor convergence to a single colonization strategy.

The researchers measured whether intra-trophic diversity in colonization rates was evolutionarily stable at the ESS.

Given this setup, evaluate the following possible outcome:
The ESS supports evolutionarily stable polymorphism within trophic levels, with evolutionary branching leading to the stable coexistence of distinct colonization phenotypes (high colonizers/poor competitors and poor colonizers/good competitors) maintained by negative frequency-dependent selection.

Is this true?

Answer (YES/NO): NO